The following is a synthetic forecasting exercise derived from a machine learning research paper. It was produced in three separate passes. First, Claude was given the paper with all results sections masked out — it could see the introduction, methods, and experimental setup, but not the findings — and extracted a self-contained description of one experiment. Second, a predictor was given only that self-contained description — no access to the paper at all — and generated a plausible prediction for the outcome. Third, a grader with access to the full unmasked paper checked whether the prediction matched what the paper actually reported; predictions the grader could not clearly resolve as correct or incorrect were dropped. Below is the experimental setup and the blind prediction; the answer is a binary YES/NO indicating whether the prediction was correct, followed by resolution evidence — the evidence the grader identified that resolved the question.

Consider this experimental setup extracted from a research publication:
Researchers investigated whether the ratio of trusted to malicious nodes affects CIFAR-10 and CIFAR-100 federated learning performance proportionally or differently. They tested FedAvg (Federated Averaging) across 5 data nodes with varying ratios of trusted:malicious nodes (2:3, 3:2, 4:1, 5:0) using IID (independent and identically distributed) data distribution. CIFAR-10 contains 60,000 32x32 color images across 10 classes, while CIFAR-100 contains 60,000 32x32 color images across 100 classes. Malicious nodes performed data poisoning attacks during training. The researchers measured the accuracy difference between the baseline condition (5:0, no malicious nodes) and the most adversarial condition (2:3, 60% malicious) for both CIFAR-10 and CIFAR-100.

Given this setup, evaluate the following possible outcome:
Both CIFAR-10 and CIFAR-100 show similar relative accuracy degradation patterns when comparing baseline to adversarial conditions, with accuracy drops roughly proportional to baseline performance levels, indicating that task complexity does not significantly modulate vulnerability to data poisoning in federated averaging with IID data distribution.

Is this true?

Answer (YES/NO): NO